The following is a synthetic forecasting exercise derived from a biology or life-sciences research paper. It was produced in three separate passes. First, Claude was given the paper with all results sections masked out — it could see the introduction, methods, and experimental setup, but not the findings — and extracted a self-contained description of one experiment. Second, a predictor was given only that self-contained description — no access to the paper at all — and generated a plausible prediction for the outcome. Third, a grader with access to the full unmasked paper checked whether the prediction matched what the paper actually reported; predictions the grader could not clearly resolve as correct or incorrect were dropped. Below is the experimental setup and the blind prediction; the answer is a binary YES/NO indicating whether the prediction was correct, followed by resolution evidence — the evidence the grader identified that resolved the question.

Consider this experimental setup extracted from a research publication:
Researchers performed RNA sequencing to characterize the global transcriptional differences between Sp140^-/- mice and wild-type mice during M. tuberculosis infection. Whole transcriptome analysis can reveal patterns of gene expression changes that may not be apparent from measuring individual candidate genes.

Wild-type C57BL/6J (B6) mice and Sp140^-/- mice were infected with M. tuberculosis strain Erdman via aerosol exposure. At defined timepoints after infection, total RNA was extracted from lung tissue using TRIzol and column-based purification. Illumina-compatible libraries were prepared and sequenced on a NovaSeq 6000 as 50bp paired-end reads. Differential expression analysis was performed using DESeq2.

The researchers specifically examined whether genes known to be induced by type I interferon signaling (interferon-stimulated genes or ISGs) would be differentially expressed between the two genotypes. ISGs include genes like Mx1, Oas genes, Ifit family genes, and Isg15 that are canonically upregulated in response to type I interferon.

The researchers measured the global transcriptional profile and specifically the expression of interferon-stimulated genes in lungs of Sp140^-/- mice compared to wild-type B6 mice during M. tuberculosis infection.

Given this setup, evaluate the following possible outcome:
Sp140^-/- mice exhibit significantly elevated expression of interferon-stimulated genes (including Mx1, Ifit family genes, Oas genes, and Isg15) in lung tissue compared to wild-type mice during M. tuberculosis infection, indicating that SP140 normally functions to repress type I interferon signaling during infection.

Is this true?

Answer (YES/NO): YES